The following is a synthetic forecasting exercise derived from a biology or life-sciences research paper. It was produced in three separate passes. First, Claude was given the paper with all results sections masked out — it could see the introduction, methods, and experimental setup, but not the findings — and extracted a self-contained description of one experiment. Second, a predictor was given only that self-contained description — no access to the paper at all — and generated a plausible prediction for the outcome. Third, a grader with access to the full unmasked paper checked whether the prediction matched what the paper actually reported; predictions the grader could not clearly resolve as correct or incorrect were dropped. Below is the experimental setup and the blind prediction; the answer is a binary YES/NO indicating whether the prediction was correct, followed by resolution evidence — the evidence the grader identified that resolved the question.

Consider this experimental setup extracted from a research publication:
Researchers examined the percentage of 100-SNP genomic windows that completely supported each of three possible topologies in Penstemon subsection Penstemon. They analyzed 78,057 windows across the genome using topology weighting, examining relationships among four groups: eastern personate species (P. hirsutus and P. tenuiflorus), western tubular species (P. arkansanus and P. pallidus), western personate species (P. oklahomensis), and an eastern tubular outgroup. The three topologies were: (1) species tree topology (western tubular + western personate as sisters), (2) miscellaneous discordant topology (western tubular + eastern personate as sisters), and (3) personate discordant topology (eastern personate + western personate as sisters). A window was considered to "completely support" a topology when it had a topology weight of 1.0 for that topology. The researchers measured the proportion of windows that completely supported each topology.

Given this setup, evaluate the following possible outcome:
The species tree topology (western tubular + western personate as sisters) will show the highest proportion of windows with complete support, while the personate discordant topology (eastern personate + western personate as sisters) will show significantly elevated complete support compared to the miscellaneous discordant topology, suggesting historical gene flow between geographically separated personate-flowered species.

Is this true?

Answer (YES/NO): NO